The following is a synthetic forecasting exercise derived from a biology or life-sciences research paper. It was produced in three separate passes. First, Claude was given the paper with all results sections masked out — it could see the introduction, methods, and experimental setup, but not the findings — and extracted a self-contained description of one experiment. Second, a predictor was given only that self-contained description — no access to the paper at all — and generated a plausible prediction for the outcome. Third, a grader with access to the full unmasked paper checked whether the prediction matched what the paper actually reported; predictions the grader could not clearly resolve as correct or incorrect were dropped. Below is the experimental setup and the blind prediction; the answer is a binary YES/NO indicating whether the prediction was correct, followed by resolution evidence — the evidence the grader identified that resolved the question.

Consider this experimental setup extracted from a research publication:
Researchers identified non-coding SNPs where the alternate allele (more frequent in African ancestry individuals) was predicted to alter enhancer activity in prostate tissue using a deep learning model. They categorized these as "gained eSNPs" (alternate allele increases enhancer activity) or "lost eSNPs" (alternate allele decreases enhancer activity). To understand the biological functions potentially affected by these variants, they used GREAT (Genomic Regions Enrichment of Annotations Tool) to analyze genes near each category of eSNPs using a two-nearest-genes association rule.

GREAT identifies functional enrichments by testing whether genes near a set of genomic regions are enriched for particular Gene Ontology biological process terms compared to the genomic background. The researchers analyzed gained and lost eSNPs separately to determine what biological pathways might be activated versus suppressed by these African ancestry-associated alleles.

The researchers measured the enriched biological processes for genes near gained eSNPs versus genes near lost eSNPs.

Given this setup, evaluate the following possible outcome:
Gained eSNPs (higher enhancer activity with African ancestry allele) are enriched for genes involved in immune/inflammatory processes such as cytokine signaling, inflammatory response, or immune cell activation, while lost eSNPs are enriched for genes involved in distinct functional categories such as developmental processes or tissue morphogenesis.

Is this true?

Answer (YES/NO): YES